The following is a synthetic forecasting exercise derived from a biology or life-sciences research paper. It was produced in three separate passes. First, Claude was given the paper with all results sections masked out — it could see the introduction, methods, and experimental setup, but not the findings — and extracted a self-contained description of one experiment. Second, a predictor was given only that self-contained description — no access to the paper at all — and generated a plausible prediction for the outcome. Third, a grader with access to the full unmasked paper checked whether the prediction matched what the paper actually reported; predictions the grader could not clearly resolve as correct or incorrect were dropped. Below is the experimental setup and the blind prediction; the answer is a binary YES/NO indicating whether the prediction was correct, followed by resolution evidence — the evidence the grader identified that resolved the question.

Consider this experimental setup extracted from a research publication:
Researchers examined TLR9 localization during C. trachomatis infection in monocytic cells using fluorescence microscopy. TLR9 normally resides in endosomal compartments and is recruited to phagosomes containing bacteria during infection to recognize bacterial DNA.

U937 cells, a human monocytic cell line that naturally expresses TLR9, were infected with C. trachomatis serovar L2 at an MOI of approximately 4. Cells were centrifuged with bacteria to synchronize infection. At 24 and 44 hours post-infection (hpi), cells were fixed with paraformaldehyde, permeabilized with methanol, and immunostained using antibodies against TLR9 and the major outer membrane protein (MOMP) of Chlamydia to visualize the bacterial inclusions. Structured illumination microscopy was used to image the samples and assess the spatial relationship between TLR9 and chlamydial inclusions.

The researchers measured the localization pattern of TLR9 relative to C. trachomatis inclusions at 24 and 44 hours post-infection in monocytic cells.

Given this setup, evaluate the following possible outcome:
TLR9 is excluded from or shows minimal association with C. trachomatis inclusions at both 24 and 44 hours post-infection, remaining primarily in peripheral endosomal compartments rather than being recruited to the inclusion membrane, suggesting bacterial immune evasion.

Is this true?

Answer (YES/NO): NO